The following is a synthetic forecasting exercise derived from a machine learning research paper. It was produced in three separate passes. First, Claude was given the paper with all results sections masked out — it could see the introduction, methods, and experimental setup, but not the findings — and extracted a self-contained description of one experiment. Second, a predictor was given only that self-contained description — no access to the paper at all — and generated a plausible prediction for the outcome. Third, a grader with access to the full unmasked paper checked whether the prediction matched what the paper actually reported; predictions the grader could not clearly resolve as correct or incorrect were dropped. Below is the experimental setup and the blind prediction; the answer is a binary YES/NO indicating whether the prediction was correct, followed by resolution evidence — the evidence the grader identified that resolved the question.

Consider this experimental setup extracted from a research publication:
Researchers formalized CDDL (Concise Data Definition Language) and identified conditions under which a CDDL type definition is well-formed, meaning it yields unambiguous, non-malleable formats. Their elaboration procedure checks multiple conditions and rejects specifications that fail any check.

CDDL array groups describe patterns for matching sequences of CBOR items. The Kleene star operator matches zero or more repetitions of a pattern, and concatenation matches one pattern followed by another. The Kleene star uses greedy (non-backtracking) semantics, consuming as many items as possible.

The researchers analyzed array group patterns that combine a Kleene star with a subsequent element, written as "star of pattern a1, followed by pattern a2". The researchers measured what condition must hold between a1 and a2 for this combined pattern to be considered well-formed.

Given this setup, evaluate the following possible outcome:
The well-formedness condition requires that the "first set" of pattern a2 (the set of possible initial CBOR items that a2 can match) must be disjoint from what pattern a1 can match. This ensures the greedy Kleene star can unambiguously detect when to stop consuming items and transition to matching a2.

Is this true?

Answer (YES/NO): NO